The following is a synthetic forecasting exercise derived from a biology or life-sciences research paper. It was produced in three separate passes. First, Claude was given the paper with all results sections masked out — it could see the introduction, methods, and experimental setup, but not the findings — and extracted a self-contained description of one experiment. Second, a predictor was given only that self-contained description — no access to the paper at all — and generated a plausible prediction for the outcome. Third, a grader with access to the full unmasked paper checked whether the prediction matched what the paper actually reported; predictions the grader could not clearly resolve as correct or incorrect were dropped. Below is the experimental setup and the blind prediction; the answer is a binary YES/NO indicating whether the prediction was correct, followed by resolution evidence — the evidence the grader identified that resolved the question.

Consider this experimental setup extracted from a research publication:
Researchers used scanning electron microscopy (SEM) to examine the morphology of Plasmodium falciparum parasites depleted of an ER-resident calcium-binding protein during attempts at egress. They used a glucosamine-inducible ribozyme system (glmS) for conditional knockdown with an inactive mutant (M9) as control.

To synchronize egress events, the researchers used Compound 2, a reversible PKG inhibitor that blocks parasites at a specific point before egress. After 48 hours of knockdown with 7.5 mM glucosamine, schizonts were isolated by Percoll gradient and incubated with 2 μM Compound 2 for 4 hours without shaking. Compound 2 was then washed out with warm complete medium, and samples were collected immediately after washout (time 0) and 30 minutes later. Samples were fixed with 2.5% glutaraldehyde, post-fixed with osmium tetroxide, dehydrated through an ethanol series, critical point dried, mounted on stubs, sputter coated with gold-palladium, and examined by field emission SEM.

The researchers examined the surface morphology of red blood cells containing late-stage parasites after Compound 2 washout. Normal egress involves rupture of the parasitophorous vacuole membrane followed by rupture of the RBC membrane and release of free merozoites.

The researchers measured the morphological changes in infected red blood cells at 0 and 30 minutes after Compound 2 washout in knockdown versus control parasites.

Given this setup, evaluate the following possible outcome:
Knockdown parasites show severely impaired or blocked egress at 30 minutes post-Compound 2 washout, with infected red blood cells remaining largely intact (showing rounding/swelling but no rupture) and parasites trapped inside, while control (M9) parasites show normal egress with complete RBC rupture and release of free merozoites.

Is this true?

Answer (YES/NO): YES